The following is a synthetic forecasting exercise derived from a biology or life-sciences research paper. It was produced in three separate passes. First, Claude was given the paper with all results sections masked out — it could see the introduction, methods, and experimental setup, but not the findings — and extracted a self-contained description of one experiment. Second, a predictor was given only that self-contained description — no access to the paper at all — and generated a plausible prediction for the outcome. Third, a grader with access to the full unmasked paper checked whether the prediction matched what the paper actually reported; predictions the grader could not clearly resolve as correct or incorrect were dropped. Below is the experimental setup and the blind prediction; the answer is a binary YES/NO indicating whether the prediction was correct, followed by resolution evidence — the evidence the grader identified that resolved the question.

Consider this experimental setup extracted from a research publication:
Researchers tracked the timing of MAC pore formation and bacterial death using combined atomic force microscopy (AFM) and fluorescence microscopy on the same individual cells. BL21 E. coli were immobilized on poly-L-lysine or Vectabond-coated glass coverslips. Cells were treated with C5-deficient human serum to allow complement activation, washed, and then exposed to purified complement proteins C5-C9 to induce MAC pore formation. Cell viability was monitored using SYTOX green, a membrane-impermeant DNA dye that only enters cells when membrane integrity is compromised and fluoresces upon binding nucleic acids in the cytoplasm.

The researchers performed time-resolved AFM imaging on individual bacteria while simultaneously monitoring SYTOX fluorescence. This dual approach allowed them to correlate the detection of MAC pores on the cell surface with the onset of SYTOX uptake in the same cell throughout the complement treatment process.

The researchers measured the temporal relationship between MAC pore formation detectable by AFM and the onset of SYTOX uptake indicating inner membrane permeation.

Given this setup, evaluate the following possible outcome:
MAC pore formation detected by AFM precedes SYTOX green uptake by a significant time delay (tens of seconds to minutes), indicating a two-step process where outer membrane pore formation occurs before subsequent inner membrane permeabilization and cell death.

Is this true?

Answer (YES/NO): YES